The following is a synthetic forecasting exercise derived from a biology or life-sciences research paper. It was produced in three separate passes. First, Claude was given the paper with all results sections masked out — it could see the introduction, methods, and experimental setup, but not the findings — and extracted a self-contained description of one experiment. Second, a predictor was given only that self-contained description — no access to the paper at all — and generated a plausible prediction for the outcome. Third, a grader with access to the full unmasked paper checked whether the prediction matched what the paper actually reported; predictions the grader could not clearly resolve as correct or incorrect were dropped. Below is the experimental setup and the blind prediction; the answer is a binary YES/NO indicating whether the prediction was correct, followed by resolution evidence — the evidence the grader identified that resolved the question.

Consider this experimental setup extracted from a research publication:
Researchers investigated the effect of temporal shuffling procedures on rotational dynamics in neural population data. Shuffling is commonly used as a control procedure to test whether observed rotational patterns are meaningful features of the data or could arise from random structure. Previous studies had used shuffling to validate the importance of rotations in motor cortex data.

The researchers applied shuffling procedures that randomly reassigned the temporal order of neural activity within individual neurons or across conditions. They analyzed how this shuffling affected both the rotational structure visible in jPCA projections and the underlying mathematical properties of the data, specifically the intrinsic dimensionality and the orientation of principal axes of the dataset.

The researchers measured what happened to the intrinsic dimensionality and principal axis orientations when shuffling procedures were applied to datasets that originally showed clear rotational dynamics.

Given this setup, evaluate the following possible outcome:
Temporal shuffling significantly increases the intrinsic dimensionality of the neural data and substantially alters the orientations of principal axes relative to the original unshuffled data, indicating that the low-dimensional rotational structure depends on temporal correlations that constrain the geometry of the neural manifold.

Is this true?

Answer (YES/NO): YES